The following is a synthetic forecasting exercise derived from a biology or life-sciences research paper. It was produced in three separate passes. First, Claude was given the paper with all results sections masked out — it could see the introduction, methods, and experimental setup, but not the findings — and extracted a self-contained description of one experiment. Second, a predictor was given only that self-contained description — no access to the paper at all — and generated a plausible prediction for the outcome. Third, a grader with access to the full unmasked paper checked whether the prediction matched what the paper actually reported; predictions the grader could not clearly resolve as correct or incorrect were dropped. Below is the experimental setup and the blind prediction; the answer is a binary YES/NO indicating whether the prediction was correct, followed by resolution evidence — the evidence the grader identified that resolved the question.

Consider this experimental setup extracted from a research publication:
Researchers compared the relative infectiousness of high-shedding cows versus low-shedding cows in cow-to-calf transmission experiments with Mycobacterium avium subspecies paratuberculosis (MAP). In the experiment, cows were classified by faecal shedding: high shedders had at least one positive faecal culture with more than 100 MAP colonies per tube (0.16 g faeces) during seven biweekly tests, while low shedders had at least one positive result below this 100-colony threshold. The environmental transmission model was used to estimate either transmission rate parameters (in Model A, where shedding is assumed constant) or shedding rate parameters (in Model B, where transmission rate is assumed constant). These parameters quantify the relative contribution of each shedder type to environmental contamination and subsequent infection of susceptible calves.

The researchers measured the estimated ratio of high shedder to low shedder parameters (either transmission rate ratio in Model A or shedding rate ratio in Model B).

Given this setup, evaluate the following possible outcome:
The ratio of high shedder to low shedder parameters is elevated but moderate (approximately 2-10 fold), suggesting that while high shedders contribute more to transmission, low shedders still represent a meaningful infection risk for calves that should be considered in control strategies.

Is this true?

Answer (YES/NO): NO